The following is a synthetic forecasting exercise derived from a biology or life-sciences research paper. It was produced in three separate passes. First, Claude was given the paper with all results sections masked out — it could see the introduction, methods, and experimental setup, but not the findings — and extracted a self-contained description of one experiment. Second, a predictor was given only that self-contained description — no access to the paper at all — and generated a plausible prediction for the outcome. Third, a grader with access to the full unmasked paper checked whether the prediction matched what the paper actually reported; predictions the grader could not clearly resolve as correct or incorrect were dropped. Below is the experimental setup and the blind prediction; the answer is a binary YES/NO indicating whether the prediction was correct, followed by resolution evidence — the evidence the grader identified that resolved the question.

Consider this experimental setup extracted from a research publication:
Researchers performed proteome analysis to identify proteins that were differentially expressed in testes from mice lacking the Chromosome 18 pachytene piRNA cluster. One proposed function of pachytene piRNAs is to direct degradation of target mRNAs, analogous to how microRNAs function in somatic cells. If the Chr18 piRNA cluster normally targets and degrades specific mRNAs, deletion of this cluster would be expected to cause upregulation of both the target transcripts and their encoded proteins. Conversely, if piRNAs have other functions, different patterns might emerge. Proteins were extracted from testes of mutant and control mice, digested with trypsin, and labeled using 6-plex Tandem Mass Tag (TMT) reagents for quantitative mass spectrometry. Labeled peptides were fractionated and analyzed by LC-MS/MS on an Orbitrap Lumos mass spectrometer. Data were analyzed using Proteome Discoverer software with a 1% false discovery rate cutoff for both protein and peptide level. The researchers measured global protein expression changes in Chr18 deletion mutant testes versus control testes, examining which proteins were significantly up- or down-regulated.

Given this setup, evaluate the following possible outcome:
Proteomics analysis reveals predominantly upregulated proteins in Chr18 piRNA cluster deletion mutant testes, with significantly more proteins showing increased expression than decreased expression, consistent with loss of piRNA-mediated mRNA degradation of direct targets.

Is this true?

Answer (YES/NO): NO